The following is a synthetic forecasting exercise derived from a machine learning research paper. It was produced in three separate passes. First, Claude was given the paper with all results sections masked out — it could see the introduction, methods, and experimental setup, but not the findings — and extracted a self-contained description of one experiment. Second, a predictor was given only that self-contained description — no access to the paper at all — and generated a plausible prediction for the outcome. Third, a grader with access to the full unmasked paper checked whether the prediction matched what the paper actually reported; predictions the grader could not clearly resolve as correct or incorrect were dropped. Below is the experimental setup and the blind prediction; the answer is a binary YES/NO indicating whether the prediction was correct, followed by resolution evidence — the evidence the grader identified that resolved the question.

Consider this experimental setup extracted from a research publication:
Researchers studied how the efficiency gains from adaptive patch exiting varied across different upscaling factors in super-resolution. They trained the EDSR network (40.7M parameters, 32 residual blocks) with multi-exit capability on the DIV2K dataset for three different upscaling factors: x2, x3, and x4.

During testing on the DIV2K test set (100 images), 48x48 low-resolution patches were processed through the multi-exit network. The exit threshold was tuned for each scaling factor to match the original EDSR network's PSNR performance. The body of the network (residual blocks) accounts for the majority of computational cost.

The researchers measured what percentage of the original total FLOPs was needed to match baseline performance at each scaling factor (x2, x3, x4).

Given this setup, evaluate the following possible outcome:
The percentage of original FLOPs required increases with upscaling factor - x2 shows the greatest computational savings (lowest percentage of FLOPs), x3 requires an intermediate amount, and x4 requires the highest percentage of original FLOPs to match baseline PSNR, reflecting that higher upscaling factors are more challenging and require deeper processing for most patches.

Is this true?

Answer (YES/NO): YES